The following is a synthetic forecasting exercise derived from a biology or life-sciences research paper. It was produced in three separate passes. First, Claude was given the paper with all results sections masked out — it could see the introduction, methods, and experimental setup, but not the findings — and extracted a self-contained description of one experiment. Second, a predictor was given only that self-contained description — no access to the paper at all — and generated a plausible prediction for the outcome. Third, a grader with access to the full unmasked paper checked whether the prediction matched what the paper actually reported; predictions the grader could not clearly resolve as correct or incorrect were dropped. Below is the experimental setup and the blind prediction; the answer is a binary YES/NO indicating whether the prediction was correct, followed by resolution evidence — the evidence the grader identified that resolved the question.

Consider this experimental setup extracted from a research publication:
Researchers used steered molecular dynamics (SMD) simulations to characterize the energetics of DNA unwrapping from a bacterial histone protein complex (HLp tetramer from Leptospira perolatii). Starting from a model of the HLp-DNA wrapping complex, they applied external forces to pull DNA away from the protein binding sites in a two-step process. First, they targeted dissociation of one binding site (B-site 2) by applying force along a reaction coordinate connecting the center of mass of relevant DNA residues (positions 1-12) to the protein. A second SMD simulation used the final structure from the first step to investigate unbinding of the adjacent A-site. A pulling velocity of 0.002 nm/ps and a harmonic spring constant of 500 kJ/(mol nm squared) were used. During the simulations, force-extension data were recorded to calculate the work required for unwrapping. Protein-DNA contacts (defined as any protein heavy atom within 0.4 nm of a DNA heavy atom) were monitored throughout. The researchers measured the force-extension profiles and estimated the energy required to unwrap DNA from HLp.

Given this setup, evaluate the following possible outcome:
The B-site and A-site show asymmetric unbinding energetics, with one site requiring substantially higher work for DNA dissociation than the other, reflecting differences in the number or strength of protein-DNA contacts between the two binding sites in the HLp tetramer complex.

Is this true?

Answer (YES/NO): NO